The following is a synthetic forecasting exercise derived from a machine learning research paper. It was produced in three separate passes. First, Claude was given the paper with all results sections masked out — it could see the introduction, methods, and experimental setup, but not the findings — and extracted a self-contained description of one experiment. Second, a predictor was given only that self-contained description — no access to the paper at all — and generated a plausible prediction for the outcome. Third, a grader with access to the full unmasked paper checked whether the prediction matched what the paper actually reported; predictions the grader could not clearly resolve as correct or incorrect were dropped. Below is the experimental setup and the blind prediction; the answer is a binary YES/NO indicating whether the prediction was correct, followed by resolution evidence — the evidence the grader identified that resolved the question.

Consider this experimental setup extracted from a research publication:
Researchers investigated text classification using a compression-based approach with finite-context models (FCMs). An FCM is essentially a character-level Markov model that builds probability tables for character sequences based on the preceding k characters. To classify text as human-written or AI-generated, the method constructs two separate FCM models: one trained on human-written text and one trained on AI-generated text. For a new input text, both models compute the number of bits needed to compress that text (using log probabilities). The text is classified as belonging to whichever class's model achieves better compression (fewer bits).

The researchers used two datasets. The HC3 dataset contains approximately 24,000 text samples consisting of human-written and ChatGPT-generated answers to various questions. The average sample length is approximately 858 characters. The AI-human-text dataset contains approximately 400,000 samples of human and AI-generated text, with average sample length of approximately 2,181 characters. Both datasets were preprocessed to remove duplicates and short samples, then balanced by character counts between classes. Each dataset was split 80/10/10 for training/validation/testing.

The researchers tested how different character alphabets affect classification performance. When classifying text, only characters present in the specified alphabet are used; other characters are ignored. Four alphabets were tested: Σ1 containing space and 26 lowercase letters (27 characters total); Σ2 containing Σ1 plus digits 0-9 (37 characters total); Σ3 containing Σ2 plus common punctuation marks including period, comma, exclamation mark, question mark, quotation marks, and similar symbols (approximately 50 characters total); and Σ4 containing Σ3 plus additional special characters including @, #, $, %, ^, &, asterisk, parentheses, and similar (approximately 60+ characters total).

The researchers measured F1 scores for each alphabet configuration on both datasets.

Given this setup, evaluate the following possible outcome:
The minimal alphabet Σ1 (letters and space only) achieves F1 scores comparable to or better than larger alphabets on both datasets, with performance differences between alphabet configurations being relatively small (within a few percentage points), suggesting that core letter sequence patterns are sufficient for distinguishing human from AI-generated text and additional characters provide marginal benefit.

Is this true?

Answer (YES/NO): YES